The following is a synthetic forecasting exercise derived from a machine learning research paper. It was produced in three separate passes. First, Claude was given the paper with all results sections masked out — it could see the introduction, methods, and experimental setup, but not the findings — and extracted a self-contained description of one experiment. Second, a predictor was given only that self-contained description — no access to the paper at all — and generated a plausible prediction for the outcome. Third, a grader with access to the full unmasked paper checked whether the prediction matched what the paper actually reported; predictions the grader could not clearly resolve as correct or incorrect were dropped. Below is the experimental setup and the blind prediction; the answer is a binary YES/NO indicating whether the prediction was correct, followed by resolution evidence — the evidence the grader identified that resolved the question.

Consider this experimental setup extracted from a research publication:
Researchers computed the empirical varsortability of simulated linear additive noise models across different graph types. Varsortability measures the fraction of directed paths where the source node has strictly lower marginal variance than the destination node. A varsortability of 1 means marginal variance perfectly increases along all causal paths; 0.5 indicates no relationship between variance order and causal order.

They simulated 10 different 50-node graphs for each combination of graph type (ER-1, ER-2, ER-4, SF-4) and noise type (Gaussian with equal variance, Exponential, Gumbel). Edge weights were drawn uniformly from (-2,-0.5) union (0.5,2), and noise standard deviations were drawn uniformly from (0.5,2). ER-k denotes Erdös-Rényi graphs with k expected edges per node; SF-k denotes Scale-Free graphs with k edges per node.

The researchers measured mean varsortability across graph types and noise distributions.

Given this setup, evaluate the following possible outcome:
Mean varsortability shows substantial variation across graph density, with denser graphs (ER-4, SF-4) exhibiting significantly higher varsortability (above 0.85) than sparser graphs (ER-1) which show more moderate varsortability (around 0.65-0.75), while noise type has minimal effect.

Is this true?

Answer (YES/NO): NO